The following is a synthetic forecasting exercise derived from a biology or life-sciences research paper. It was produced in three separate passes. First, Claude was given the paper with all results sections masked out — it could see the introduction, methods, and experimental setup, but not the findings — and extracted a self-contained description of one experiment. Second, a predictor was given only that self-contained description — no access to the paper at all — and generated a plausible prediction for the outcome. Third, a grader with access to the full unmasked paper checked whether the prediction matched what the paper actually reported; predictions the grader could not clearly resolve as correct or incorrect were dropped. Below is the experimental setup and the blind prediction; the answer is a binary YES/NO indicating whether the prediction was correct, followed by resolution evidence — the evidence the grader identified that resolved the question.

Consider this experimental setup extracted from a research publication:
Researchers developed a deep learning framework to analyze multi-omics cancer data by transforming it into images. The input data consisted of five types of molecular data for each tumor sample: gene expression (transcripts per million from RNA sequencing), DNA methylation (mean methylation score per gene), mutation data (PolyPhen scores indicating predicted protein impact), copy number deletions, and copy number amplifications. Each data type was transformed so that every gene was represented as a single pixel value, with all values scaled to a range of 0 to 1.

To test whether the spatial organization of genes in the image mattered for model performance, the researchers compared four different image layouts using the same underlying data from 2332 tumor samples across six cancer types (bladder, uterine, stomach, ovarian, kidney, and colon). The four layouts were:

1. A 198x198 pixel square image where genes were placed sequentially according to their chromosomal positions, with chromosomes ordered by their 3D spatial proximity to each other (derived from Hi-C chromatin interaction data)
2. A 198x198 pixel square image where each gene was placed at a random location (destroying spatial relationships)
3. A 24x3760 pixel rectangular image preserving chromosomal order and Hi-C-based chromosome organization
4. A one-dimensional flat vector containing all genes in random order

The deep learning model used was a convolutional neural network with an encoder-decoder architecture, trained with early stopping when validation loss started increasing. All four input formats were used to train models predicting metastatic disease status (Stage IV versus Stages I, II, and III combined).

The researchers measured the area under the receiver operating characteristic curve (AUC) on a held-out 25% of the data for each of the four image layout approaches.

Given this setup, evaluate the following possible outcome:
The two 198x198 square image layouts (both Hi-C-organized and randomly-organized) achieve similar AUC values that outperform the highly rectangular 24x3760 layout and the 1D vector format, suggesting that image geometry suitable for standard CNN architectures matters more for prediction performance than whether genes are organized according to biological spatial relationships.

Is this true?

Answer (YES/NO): NO